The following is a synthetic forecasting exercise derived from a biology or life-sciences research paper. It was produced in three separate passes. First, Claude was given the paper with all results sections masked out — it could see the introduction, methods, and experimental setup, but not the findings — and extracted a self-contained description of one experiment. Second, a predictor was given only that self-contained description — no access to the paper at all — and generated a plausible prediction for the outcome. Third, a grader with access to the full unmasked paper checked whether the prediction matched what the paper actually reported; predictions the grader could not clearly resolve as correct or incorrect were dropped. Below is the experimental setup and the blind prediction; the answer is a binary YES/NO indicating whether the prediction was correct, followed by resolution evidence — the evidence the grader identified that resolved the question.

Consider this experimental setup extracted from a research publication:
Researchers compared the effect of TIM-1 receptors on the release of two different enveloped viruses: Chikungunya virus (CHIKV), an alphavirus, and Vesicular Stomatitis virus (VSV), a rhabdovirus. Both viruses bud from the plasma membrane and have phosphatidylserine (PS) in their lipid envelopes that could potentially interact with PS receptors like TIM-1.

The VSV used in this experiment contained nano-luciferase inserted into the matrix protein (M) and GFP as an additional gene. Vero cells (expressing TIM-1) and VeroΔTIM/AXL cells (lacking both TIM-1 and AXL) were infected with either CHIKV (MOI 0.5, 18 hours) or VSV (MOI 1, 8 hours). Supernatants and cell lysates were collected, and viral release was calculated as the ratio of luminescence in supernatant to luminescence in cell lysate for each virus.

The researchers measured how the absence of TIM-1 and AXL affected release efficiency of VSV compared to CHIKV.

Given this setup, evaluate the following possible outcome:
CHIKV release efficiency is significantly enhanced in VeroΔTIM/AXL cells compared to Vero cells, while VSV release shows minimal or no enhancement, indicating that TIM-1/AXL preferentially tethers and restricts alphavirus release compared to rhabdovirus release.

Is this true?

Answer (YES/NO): YES